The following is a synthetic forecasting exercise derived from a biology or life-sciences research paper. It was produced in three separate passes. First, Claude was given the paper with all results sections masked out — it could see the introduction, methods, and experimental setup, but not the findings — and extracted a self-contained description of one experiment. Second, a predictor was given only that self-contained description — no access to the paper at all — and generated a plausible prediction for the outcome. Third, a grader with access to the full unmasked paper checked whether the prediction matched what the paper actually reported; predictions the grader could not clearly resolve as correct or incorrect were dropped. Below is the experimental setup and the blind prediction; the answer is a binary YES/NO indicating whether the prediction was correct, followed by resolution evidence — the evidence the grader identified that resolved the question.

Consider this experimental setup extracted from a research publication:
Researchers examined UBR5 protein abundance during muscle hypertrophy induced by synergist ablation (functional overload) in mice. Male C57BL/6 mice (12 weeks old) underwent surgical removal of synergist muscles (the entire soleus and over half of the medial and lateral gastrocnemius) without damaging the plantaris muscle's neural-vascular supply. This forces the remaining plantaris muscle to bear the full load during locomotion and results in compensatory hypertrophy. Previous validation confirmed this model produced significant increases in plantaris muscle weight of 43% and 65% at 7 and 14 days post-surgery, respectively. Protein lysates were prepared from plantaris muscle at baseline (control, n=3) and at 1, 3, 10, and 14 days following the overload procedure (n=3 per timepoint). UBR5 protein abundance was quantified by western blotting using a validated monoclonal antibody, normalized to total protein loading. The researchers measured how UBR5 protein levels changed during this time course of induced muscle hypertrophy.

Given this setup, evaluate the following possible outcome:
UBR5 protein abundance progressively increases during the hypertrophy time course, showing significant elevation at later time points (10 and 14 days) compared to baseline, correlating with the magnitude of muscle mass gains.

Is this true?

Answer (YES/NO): NO